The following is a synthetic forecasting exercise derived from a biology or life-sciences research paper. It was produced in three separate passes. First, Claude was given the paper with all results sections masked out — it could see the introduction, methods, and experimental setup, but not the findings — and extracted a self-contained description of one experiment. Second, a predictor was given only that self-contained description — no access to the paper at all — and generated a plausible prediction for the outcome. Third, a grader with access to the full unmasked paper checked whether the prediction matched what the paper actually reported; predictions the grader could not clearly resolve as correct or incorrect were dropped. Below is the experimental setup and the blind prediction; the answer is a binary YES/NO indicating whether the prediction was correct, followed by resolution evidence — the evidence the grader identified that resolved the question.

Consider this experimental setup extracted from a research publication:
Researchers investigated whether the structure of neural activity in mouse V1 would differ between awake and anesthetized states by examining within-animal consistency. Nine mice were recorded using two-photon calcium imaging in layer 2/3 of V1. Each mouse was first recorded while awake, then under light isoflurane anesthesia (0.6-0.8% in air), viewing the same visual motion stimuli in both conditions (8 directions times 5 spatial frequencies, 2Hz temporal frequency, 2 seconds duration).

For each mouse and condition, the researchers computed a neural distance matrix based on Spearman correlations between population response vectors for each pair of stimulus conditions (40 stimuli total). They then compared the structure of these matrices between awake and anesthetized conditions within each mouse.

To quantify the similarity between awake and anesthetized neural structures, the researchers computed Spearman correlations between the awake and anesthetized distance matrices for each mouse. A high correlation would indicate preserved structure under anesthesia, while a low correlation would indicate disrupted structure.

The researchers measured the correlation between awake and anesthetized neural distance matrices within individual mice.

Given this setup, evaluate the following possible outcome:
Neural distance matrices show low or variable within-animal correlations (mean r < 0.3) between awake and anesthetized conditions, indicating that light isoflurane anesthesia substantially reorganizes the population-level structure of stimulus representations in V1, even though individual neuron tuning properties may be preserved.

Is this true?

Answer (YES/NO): NO